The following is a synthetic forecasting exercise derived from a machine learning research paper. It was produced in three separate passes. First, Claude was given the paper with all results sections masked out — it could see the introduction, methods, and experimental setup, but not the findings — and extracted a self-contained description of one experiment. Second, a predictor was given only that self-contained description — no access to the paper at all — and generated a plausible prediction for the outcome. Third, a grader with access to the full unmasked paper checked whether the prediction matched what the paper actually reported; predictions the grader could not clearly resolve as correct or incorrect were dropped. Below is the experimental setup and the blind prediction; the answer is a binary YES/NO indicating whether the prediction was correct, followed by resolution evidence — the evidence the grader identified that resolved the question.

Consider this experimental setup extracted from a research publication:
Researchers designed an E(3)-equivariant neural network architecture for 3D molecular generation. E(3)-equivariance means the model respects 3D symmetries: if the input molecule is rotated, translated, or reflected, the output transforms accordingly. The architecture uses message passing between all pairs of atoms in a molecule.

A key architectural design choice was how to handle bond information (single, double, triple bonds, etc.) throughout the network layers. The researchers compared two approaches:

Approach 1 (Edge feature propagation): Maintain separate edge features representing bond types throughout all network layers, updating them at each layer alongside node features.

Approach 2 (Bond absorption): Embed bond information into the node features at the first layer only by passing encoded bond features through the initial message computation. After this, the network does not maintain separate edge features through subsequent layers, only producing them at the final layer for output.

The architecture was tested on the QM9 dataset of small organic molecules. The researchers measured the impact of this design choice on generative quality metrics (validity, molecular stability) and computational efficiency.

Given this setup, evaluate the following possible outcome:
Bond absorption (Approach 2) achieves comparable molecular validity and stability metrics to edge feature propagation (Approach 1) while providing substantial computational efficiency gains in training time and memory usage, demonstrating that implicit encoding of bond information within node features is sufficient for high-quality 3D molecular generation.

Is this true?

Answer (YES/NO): YES